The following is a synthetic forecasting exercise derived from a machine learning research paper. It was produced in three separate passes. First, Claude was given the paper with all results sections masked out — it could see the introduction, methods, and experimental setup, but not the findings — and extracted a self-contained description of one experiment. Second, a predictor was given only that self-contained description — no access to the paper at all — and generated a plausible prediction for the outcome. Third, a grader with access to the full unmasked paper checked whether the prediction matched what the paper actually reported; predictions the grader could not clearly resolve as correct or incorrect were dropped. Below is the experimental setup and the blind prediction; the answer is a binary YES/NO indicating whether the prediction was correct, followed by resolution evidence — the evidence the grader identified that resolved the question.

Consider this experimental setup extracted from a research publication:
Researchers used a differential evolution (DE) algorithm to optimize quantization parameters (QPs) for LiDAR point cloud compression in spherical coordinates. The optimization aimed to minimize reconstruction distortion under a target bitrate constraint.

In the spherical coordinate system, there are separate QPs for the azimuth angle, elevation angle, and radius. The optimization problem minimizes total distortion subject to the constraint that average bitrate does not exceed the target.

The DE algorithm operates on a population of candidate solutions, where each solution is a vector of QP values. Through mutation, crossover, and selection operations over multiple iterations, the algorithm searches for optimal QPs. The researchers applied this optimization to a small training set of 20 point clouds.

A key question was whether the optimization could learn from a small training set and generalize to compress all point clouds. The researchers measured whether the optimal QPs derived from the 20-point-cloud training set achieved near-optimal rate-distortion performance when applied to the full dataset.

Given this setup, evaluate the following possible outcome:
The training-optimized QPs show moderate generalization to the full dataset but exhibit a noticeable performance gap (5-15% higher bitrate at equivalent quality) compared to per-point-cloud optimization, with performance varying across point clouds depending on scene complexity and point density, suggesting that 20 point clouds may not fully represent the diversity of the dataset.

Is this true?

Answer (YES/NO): NO